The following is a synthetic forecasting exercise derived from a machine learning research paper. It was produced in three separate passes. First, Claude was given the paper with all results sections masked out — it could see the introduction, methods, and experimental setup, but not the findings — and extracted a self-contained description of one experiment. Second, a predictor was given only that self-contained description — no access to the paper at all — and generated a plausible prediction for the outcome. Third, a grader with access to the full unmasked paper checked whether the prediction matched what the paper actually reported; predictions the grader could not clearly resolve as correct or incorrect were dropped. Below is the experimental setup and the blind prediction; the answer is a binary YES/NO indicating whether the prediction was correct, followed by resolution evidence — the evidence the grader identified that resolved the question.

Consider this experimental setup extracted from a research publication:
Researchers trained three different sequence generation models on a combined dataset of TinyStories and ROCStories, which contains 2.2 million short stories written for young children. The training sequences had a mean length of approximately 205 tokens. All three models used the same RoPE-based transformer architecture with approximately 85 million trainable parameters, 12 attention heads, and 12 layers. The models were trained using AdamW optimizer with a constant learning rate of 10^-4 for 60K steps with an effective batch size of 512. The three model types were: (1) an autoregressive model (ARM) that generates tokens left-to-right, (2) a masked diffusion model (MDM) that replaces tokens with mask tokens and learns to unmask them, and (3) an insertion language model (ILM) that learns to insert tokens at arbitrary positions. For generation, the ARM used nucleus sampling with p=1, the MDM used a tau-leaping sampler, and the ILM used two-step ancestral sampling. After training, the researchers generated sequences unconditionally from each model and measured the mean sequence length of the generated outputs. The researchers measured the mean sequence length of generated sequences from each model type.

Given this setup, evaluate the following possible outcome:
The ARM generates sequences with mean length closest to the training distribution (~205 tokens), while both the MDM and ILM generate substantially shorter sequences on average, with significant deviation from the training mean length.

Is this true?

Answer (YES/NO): NO